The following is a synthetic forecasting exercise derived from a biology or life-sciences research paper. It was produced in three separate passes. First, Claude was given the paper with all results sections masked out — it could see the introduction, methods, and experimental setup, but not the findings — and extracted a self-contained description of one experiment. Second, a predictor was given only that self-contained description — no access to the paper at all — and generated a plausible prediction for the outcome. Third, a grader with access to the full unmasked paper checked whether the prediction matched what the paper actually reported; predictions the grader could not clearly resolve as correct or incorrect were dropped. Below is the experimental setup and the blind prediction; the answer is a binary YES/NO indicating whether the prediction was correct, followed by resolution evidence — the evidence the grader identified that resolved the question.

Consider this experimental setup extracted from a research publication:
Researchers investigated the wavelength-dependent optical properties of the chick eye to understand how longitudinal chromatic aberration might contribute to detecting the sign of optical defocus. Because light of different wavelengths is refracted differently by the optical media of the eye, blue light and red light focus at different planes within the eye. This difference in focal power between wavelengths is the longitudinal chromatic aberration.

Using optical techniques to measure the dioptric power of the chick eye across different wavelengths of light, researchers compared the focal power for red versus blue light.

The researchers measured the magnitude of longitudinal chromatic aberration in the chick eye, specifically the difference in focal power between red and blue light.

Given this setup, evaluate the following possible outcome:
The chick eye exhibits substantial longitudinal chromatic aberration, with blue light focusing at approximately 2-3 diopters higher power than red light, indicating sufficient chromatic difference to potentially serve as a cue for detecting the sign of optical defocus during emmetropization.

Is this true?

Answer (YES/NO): NO